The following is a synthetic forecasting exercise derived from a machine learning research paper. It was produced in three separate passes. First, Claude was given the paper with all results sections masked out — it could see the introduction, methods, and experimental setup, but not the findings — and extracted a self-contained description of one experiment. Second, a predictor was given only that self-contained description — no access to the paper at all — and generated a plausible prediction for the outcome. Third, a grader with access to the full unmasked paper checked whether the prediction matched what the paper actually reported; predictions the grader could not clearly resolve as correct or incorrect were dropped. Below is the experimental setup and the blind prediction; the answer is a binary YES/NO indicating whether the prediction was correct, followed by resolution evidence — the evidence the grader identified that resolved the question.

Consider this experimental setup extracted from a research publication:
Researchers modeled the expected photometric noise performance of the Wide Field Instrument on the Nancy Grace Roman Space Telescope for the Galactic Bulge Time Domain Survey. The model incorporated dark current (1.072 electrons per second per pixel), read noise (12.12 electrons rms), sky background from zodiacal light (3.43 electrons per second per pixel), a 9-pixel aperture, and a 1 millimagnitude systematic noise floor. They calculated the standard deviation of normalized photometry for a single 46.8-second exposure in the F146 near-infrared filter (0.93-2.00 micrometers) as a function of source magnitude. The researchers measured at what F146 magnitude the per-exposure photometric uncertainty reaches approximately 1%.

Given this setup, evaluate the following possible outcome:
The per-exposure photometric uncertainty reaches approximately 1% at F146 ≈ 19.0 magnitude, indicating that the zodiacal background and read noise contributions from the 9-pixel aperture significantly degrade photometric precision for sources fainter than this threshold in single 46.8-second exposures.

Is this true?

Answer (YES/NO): NO